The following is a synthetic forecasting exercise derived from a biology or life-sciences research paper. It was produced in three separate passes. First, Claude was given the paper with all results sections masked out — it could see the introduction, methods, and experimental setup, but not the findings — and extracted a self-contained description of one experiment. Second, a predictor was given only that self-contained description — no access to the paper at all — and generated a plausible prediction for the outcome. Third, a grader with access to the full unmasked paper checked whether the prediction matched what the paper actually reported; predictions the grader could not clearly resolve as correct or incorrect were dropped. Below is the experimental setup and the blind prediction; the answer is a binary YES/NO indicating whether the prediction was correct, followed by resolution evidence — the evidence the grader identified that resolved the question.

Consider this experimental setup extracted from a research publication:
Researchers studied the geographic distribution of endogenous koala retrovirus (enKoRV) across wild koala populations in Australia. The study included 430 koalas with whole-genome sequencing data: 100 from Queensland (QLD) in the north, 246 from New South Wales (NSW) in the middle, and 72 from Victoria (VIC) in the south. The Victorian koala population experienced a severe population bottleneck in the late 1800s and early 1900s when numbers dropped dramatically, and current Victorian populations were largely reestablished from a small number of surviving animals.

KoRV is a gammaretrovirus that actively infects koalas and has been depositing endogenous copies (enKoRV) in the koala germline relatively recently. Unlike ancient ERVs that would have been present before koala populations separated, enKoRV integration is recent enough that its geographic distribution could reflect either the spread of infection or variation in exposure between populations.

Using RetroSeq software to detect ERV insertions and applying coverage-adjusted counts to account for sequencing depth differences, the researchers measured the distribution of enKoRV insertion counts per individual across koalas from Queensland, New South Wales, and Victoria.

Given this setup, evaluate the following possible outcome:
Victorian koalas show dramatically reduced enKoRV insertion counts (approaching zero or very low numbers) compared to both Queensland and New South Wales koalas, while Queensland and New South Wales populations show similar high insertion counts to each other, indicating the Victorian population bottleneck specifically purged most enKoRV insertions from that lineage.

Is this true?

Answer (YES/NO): NO